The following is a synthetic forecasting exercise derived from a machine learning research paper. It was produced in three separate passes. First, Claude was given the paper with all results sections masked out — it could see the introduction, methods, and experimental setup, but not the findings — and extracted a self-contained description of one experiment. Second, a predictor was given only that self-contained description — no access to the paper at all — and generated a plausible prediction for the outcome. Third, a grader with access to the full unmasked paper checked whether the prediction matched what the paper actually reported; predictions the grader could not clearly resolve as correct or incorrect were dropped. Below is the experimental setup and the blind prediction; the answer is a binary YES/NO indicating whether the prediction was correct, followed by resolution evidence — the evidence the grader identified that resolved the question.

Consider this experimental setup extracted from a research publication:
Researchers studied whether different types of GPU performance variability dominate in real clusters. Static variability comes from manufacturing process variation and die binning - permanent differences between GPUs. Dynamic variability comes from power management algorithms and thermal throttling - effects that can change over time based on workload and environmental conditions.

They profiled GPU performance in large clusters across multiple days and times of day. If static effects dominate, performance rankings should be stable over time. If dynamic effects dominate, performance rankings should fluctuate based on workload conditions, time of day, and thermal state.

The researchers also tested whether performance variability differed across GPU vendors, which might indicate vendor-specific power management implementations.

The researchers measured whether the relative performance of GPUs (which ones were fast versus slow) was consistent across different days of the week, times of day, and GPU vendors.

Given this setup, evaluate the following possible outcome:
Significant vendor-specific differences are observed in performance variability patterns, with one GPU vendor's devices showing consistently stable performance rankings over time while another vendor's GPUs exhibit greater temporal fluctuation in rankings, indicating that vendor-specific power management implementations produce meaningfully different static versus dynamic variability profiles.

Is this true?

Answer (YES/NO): NO